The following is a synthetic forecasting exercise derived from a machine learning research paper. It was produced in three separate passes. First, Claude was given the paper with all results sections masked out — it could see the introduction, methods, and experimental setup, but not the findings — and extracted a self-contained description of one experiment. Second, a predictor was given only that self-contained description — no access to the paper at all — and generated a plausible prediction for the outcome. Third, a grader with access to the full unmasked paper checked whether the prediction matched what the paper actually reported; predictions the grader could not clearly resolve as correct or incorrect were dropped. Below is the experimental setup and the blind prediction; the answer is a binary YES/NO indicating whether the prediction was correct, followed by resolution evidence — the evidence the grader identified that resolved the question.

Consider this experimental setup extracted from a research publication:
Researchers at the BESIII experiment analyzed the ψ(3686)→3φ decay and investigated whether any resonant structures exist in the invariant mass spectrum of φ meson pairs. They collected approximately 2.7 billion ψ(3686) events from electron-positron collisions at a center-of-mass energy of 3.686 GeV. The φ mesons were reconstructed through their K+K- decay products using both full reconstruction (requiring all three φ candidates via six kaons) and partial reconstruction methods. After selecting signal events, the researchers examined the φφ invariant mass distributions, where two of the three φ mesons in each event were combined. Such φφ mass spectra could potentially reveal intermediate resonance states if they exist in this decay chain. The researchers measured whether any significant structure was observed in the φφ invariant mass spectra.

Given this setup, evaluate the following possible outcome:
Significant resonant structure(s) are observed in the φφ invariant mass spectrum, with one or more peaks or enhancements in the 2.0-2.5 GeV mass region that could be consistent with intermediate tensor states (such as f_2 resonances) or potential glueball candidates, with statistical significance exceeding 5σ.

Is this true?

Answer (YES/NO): NO